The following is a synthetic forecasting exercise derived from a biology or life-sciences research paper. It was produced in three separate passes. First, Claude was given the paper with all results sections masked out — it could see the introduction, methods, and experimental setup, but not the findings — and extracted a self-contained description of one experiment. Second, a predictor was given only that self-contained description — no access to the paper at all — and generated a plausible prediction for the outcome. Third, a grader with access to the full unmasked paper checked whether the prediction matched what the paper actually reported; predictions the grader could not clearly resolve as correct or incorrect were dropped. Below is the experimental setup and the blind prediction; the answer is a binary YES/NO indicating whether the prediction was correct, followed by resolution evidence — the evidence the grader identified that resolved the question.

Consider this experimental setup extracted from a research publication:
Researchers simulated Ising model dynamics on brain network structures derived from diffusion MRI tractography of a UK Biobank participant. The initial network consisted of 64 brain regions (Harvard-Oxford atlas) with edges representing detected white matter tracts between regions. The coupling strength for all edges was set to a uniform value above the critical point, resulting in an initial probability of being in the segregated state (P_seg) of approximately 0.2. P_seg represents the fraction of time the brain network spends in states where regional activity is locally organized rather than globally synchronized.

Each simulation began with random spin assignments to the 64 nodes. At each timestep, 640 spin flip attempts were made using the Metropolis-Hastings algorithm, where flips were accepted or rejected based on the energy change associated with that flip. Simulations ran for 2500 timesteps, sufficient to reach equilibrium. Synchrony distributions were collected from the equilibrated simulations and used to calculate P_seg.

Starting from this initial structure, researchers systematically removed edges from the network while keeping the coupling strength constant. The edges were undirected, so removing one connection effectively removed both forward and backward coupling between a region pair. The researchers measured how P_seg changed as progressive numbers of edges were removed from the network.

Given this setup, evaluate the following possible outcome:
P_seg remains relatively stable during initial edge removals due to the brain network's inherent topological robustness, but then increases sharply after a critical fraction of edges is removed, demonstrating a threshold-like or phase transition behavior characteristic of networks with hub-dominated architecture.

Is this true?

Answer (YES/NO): NO